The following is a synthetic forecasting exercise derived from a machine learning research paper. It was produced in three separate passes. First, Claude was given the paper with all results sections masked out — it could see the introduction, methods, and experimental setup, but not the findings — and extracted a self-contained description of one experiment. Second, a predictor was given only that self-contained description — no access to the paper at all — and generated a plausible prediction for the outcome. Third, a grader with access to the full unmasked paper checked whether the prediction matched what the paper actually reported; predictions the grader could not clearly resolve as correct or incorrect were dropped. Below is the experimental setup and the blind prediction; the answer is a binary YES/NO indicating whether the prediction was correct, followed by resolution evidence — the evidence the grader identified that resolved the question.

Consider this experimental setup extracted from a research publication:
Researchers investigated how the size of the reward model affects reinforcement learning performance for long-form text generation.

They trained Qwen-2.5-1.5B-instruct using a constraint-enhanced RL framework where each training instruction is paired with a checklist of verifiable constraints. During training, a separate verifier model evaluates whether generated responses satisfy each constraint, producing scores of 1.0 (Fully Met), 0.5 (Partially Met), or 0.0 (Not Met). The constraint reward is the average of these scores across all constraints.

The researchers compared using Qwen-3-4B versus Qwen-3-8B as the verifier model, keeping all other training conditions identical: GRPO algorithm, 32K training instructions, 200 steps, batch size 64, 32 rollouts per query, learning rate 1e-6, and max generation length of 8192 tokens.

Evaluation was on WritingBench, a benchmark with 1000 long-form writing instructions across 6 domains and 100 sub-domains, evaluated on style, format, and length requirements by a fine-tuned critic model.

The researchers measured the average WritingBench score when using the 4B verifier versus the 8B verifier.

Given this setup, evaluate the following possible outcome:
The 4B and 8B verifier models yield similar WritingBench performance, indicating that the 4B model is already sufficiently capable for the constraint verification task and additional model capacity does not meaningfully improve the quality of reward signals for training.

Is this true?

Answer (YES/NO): NO